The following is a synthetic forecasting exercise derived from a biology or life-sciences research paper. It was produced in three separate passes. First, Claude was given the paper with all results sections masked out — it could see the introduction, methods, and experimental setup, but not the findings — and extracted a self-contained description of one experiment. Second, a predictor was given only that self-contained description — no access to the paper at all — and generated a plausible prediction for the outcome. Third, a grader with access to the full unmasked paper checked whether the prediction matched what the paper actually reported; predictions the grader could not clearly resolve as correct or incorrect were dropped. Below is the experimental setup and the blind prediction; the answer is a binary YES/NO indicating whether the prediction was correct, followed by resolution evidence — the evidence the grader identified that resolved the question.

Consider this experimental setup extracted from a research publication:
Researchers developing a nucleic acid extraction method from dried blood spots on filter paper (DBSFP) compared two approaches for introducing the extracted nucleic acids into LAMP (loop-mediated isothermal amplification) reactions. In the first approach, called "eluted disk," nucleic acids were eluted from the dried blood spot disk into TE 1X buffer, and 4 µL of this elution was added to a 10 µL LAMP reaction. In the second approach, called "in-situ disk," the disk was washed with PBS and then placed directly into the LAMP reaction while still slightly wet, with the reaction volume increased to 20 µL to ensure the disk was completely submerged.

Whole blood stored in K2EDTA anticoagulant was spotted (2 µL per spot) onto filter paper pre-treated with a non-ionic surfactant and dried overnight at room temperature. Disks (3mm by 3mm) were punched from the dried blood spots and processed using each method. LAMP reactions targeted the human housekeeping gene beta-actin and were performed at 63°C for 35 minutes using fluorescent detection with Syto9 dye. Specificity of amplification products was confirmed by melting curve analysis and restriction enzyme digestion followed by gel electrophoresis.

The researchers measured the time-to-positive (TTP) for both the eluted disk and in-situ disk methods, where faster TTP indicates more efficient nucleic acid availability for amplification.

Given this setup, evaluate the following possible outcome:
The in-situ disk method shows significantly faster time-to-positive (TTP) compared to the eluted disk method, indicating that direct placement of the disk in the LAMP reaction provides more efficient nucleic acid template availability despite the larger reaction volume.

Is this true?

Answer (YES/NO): YES